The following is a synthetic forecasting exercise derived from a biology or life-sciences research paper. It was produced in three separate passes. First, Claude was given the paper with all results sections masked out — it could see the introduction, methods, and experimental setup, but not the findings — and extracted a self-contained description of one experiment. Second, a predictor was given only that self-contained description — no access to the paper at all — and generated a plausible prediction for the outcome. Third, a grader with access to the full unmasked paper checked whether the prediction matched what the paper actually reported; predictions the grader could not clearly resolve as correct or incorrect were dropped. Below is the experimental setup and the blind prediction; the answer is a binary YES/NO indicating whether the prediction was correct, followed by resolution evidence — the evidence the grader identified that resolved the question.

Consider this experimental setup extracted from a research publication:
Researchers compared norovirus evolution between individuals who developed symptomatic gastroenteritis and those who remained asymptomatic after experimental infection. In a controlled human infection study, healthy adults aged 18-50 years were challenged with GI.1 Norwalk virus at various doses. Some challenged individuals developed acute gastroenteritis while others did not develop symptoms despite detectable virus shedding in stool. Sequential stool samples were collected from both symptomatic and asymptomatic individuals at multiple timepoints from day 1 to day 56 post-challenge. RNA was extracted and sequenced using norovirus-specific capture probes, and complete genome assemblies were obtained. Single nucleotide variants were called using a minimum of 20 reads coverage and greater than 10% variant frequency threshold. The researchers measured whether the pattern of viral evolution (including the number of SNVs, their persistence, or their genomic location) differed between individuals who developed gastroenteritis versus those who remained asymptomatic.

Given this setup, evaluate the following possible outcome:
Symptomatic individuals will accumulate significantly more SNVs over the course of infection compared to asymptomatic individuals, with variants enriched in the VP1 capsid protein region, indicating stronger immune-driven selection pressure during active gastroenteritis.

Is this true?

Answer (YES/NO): NO